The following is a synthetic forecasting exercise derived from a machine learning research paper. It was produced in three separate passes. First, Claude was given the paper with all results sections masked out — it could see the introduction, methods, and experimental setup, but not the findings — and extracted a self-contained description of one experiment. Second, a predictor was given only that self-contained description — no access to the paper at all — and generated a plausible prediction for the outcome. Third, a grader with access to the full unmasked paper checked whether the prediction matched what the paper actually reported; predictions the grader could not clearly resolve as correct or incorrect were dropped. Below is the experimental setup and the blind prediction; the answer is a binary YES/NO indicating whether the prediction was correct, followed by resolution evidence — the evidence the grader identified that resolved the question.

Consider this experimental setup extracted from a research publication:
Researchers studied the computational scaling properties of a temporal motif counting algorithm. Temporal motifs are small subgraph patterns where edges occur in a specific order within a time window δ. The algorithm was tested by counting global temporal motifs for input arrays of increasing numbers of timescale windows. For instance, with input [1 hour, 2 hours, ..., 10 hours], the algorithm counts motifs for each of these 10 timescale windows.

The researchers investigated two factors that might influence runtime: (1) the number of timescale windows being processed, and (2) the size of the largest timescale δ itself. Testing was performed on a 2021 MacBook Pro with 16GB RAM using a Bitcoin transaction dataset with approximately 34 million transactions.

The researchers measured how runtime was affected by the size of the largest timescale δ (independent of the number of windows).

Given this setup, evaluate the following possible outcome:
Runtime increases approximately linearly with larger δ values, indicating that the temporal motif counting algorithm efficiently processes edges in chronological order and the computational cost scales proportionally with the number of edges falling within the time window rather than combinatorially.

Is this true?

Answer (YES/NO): NO